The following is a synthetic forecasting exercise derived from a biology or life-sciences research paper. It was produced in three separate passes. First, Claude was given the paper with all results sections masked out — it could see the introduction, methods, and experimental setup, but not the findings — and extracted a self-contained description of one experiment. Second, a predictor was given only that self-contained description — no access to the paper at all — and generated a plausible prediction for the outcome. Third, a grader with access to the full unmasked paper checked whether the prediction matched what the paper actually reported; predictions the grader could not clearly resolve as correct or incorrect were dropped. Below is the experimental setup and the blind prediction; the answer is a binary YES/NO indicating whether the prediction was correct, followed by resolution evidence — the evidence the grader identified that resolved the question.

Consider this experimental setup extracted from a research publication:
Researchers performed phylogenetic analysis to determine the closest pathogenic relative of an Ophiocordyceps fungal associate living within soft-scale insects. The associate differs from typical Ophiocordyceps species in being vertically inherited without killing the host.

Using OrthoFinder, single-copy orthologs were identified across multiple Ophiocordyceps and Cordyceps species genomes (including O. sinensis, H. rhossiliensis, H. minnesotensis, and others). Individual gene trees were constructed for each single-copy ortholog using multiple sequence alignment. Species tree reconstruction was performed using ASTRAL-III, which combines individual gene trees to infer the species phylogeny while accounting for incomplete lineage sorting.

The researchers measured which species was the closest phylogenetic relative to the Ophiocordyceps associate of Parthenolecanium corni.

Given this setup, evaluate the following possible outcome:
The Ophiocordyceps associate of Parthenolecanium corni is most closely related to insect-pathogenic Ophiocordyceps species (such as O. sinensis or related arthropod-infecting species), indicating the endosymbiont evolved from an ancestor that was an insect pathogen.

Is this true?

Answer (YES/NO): NO